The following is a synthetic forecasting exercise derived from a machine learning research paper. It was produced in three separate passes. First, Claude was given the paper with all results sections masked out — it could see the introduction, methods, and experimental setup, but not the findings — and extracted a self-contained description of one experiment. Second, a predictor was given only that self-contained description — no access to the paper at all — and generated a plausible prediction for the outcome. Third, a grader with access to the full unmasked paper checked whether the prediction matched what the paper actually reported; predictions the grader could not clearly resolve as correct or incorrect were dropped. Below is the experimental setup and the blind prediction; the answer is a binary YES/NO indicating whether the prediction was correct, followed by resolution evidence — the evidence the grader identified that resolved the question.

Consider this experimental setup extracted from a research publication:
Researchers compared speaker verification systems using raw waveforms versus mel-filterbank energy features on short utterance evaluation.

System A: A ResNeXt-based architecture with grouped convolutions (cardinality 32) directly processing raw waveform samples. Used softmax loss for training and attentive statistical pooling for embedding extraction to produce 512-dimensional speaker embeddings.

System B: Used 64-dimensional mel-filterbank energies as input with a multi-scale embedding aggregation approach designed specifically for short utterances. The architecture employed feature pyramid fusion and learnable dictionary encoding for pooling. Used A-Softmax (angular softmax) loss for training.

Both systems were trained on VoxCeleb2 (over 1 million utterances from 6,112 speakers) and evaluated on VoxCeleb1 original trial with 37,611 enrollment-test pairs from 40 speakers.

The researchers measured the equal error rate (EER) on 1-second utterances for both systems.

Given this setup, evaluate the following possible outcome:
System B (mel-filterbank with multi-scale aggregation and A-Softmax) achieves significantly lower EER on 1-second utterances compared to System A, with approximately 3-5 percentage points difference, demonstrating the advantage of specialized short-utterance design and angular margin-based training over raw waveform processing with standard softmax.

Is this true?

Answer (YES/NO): NO